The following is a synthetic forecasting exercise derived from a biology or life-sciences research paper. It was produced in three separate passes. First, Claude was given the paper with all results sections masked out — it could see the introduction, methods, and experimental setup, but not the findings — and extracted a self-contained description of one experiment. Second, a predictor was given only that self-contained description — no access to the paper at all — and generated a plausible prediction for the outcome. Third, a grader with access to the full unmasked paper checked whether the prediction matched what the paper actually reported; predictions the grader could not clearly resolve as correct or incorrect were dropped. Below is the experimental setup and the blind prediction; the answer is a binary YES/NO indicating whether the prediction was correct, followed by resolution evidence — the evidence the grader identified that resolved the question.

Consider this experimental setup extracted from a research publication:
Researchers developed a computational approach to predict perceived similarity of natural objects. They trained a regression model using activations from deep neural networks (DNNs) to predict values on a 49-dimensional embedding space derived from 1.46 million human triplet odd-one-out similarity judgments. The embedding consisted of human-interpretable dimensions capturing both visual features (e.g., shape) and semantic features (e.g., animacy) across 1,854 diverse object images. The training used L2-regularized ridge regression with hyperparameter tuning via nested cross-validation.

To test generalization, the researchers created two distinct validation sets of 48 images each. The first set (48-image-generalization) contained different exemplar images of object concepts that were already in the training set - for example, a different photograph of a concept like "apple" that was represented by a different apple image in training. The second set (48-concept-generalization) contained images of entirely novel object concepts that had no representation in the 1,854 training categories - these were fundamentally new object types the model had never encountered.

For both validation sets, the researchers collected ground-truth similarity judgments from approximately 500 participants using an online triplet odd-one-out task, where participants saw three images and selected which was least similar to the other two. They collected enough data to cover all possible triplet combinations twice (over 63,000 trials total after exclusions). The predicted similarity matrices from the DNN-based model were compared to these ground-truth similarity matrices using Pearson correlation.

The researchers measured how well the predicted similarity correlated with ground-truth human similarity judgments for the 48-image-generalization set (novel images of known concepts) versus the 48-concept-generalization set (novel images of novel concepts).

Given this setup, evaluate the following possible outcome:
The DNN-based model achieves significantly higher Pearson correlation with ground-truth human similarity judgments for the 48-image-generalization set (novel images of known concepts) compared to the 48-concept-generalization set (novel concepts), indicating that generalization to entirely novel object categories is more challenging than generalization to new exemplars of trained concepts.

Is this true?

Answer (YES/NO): NO